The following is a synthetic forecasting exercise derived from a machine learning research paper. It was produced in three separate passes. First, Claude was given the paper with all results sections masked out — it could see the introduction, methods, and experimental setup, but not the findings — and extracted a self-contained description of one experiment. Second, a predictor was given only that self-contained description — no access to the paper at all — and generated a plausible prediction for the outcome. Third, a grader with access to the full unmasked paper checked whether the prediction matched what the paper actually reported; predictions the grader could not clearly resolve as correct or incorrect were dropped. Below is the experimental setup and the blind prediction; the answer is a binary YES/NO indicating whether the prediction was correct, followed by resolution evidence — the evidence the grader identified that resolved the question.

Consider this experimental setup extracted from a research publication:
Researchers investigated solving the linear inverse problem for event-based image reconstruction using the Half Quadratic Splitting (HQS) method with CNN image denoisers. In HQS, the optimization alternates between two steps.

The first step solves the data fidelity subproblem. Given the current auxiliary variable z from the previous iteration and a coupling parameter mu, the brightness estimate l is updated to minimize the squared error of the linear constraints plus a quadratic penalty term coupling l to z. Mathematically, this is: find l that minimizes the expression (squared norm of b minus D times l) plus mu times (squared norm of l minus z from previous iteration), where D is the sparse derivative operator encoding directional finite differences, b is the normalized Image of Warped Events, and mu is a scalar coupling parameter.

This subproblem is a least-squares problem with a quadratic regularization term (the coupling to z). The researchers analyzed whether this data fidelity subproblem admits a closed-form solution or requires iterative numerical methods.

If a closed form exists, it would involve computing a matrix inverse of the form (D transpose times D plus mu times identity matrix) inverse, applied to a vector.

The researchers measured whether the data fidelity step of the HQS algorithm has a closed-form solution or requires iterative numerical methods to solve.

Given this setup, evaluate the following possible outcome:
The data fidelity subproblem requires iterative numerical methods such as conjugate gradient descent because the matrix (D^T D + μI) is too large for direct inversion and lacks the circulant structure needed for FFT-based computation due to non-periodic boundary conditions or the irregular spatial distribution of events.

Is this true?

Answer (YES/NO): NO